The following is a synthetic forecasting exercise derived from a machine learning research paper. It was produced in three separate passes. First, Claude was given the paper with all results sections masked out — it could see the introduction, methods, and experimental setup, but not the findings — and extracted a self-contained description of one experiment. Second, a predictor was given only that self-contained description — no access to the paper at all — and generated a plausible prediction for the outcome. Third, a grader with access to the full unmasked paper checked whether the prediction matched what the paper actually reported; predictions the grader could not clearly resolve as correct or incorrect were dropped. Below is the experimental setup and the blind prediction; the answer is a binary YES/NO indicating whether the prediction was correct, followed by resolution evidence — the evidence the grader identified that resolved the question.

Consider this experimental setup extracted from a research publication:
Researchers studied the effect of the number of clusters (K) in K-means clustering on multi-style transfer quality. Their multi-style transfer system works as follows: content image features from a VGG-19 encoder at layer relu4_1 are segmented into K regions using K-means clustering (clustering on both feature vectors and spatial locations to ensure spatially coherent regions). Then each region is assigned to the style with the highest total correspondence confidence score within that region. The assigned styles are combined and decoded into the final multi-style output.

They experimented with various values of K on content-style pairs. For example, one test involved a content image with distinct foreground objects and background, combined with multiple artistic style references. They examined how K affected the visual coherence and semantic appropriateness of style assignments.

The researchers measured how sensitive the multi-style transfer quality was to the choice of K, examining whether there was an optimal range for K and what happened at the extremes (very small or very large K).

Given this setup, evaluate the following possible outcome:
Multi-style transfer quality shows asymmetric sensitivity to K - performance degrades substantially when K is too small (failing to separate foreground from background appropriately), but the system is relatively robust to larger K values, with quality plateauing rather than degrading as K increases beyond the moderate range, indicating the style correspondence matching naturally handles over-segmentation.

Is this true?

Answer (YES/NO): NO